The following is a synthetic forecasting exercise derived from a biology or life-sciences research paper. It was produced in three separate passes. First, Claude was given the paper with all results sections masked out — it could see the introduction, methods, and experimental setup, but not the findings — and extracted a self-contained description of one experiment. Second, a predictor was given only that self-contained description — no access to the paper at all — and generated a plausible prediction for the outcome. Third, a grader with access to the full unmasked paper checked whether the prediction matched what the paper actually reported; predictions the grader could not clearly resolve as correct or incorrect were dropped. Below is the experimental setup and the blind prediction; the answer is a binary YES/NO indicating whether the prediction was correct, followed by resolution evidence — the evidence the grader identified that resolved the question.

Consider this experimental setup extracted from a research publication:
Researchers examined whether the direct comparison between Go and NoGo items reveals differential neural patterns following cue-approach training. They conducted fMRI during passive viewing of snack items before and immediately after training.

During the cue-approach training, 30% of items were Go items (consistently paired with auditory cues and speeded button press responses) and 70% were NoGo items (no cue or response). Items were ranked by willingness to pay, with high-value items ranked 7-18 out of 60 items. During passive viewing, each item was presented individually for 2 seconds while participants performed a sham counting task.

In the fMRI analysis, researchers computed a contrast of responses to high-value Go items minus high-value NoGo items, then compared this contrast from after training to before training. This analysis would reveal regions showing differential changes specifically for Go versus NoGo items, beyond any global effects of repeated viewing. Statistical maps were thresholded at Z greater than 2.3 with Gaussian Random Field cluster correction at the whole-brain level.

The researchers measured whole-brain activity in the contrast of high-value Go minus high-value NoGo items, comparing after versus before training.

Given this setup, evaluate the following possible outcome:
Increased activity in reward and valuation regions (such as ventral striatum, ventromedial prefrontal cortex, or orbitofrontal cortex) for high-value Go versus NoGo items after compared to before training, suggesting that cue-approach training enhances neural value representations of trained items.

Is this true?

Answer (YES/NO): NO